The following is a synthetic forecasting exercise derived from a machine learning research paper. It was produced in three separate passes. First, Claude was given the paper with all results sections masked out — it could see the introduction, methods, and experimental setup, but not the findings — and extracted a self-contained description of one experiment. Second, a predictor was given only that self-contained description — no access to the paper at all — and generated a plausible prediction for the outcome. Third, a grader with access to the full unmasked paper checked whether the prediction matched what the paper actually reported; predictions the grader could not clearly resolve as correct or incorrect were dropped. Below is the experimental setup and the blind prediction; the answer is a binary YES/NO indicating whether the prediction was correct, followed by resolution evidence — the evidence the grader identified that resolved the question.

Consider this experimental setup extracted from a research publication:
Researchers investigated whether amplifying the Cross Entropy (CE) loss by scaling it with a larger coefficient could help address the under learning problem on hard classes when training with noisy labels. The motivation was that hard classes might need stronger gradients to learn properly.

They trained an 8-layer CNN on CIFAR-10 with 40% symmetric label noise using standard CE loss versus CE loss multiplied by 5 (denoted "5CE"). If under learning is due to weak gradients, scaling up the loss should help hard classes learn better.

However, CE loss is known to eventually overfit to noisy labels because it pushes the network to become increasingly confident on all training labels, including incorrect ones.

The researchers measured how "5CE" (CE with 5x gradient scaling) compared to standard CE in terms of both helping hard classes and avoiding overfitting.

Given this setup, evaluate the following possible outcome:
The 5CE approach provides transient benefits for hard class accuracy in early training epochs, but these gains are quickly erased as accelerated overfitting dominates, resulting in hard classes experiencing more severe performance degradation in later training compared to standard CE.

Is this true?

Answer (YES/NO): NO